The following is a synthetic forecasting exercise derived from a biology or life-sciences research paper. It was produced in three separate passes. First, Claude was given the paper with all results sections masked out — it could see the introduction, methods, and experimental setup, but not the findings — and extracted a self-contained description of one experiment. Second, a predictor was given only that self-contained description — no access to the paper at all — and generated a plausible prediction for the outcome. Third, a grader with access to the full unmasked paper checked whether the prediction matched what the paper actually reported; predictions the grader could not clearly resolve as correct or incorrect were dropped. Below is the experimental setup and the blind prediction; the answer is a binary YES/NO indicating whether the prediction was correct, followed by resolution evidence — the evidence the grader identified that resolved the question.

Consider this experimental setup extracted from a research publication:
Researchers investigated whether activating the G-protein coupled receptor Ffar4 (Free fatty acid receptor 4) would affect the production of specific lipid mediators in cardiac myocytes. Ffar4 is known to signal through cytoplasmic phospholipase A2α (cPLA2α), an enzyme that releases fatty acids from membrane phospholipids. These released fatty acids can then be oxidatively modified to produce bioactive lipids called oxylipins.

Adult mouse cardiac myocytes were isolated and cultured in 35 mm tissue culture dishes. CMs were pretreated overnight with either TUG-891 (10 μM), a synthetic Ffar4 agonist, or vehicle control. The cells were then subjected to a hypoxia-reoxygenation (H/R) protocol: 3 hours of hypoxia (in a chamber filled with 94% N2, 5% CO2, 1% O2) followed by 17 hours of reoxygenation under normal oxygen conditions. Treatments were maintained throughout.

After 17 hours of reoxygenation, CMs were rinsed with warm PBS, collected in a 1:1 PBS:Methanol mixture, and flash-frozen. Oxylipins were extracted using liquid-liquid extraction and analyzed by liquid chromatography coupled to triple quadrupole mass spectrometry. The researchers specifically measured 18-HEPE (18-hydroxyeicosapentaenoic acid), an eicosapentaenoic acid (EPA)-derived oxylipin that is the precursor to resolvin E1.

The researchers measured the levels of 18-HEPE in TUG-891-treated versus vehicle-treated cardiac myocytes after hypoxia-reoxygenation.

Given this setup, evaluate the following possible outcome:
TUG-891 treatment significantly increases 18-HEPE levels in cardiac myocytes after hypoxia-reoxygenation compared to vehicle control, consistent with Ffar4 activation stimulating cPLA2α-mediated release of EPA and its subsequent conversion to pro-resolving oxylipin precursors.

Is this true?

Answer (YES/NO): YES